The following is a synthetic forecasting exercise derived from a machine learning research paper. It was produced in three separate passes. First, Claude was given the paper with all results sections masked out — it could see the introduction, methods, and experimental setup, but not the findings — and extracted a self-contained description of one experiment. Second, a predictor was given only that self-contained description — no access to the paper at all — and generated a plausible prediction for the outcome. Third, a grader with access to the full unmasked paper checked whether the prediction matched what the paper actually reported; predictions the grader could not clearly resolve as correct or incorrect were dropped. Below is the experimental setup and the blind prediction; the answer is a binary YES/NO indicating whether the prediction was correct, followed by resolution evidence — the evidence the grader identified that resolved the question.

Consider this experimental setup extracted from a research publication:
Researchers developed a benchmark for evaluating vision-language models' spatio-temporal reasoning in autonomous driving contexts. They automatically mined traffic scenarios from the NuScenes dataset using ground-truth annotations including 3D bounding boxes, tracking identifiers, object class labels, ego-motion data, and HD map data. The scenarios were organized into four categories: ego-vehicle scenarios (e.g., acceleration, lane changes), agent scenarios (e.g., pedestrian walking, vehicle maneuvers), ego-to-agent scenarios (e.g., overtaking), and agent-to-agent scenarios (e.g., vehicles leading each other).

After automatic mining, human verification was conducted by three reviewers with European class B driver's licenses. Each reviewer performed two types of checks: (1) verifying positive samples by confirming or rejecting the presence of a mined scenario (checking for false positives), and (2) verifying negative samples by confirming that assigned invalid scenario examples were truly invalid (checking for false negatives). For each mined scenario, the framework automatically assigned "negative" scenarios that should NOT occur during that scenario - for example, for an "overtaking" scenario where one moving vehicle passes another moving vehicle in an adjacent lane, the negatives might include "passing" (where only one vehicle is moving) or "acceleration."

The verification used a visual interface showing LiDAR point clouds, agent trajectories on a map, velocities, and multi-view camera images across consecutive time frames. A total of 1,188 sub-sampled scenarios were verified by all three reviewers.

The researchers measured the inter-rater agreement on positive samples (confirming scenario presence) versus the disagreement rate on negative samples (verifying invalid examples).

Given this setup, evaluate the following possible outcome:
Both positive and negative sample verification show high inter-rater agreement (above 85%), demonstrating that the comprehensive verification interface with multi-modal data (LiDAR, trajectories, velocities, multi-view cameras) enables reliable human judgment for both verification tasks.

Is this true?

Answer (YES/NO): NO